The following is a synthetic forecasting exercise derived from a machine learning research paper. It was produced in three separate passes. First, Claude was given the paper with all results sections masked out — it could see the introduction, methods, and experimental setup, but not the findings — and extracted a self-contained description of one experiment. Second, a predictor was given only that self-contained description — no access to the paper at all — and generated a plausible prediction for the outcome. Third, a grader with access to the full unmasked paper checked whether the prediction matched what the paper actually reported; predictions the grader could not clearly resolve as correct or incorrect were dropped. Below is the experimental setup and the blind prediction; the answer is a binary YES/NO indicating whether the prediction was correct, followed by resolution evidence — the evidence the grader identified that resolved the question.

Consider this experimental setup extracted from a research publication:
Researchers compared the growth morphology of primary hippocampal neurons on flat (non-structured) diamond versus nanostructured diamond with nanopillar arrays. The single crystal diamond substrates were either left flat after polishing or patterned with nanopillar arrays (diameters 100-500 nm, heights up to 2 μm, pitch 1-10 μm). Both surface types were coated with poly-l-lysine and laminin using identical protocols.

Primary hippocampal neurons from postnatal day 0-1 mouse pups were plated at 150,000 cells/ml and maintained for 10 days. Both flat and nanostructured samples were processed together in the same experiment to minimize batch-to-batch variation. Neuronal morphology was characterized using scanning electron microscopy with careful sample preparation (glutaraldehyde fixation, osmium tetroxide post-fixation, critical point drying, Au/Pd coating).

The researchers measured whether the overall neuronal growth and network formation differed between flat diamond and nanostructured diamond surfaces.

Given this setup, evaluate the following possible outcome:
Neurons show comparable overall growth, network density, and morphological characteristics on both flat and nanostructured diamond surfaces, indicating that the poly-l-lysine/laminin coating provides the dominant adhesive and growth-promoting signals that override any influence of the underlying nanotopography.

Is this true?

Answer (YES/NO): NO